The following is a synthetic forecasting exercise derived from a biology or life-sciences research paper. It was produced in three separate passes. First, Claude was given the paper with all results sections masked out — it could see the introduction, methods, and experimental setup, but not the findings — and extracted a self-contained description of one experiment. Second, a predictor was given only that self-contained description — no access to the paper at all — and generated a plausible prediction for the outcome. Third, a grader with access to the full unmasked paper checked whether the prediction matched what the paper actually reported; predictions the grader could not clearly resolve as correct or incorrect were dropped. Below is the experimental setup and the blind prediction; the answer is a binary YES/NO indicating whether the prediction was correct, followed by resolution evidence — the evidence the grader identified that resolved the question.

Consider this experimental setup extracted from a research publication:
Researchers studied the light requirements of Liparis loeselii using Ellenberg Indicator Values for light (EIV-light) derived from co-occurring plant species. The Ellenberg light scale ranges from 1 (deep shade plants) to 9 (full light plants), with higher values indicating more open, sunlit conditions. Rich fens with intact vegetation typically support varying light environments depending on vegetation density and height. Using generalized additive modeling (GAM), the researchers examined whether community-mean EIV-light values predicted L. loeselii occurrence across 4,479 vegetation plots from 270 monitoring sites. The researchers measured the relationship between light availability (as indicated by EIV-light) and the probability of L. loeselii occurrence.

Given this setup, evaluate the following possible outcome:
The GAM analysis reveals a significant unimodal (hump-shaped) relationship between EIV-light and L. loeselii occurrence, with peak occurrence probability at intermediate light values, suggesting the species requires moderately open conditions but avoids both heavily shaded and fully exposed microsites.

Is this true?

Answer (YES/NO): NO